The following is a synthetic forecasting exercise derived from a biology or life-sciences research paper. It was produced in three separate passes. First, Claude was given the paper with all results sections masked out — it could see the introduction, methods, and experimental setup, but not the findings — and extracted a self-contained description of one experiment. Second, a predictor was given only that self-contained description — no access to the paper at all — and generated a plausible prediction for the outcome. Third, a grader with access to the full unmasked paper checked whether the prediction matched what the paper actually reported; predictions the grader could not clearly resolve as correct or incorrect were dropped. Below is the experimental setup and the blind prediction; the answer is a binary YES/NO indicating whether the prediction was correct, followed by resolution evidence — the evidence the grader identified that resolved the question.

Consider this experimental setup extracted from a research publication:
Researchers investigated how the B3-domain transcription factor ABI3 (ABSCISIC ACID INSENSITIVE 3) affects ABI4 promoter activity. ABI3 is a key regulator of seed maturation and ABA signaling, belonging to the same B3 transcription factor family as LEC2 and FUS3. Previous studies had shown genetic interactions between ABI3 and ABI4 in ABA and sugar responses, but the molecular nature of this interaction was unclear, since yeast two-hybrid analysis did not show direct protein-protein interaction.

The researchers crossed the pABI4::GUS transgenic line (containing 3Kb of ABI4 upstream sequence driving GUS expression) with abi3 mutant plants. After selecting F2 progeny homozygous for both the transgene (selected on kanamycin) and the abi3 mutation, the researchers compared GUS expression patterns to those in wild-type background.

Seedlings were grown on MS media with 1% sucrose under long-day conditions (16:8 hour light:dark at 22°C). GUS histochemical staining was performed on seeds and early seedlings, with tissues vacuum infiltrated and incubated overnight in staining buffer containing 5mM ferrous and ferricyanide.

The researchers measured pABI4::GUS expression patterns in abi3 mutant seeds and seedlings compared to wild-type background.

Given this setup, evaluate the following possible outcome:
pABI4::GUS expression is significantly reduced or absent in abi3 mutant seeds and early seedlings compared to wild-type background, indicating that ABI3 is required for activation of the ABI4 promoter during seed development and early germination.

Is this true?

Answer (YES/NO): YES